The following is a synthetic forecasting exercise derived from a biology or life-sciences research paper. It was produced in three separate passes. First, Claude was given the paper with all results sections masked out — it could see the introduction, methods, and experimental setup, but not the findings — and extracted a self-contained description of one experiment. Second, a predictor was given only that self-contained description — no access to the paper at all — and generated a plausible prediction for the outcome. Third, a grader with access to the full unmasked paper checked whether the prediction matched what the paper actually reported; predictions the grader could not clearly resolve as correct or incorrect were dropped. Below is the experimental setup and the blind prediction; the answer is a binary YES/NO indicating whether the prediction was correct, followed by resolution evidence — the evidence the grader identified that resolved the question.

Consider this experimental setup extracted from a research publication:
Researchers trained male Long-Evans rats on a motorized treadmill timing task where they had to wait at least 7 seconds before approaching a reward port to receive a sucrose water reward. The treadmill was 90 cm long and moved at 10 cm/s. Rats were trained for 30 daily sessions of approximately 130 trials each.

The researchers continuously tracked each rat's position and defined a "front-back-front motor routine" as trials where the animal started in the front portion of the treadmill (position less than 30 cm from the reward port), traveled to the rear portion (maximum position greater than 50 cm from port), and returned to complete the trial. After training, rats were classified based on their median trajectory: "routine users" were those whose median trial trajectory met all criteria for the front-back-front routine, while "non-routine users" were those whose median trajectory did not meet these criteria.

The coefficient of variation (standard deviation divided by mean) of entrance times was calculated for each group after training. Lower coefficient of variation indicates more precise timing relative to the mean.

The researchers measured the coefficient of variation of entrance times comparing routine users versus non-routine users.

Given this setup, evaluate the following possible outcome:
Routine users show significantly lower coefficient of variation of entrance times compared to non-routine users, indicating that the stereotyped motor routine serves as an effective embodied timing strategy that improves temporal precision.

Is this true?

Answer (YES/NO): YES